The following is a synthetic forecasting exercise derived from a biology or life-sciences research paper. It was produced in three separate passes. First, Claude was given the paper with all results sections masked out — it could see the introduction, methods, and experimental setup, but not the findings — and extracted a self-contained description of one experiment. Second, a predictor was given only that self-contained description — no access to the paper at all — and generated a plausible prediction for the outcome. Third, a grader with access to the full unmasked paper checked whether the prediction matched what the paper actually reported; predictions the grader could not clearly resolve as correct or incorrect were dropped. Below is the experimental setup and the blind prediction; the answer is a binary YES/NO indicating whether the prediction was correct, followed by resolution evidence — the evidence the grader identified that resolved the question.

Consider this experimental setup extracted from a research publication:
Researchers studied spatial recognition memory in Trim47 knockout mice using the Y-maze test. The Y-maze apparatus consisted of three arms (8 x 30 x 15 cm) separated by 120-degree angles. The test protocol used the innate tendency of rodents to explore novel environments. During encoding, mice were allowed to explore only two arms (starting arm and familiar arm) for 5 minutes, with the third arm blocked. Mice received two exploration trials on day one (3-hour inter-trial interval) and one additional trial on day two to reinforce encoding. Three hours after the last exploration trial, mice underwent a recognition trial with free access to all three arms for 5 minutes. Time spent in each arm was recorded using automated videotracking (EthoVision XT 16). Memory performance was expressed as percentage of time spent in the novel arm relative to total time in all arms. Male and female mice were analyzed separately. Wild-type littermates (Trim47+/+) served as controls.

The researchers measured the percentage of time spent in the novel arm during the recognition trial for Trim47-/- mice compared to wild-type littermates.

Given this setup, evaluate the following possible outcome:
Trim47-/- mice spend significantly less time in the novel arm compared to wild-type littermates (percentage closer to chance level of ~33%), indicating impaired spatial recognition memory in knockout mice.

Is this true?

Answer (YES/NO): YES